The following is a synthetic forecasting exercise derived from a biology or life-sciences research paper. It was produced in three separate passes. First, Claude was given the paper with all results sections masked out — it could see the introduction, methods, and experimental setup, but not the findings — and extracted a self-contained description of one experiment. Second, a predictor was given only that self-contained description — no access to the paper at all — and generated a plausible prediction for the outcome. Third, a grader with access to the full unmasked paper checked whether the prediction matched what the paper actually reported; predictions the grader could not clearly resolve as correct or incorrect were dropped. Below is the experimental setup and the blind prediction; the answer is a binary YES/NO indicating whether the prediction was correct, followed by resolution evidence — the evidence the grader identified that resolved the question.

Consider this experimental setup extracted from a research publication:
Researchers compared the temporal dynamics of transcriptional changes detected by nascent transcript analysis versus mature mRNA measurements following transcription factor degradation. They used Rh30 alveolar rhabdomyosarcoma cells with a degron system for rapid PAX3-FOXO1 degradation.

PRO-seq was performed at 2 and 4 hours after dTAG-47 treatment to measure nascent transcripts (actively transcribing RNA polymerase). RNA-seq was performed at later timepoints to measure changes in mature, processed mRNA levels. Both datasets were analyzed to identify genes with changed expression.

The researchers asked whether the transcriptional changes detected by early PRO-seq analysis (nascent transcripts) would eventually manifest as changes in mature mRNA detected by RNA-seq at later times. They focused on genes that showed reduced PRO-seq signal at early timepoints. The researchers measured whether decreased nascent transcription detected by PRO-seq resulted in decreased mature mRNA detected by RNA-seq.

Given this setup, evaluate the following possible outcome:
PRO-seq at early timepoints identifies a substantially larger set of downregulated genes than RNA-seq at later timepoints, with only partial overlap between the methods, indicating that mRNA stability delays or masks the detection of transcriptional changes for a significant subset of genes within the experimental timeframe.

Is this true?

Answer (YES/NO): NO